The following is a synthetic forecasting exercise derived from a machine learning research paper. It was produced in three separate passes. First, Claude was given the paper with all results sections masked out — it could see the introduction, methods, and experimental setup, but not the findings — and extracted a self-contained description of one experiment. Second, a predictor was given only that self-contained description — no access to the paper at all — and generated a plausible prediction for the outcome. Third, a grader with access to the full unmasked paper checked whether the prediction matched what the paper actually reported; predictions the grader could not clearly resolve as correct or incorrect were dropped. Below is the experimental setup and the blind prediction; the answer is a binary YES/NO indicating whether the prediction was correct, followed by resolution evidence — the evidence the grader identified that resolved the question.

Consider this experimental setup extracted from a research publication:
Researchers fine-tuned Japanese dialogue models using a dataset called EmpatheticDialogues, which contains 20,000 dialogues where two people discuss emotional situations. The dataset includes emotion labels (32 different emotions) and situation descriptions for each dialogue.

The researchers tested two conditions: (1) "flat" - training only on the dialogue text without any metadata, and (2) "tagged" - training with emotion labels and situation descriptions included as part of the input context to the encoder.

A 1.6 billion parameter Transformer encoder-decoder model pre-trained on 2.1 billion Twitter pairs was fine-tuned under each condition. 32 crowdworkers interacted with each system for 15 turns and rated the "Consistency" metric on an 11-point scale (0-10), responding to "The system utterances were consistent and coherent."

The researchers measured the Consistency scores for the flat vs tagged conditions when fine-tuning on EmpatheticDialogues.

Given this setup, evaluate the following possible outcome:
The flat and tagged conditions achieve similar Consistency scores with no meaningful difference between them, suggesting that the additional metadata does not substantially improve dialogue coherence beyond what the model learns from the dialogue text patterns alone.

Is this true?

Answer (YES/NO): NO